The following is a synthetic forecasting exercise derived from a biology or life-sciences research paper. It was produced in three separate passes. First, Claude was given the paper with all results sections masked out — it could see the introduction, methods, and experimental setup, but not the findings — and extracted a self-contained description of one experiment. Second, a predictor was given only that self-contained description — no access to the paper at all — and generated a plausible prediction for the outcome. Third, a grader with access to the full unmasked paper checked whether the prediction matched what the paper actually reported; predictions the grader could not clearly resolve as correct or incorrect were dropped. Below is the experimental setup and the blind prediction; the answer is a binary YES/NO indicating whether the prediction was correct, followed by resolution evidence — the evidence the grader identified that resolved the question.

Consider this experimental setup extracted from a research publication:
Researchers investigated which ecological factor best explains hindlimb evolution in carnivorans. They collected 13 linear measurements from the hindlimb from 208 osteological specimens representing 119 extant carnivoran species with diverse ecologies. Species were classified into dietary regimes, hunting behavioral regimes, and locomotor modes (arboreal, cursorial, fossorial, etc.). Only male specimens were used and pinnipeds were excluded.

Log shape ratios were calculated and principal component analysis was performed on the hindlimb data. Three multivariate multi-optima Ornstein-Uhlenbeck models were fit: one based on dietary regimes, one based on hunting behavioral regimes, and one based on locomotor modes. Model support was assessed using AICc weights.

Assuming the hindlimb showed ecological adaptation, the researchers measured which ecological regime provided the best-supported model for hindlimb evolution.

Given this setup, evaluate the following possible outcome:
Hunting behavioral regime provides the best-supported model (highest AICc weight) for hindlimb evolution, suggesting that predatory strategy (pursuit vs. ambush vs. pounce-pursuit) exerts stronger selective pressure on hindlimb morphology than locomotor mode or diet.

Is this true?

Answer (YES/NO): NO